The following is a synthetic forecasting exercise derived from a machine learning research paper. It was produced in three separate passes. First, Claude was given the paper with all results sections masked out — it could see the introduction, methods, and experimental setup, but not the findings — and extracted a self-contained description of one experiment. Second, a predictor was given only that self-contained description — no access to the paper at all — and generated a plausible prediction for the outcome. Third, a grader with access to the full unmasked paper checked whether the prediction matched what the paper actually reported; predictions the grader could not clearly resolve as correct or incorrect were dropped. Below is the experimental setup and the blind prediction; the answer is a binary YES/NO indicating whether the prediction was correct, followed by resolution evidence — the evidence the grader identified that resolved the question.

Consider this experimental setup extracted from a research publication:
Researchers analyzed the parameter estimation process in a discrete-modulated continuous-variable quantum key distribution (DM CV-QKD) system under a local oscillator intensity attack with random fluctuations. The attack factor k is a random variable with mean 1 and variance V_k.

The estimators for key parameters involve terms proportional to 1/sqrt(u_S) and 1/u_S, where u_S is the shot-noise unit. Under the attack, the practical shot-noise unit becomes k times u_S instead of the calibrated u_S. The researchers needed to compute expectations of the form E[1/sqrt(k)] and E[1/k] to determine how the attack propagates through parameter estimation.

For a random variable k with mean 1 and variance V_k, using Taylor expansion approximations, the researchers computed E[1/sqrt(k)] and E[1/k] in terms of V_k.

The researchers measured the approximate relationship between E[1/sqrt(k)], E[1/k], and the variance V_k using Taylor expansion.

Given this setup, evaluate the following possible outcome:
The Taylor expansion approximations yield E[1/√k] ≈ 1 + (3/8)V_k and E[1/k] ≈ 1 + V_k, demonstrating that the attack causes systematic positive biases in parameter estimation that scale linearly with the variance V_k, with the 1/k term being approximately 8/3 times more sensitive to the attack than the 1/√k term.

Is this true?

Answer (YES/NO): YES